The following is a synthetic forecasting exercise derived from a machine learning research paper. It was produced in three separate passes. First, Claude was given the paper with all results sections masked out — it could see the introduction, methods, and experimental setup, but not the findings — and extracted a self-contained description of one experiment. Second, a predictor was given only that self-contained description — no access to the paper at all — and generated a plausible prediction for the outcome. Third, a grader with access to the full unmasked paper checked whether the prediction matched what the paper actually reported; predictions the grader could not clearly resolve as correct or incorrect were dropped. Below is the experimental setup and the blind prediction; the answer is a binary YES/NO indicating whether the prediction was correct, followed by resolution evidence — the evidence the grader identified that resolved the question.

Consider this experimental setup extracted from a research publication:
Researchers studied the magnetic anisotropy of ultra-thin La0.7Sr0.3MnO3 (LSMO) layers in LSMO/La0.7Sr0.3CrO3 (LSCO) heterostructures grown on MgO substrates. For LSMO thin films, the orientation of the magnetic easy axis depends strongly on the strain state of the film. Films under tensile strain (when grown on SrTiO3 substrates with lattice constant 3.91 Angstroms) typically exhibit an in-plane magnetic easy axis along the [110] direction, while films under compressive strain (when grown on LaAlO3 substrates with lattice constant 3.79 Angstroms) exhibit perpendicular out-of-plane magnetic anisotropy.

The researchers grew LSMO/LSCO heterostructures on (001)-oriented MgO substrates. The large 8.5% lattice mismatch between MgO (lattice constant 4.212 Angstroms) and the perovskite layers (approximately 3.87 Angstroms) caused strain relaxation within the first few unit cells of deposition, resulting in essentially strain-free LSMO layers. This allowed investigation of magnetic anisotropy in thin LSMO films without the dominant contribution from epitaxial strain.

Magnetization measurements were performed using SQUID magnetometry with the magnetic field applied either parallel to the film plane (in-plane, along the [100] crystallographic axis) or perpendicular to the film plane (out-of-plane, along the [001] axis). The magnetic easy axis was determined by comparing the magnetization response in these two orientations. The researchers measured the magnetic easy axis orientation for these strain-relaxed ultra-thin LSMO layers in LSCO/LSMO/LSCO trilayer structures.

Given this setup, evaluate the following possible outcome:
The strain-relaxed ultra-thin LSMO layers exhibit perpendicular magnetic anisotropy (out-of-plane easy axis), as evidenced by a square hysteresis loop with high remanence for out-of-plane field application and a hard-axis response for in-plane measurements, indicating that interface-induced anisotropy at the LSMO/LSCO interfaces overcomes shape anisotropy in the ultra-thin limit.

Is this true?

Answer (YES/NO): NO